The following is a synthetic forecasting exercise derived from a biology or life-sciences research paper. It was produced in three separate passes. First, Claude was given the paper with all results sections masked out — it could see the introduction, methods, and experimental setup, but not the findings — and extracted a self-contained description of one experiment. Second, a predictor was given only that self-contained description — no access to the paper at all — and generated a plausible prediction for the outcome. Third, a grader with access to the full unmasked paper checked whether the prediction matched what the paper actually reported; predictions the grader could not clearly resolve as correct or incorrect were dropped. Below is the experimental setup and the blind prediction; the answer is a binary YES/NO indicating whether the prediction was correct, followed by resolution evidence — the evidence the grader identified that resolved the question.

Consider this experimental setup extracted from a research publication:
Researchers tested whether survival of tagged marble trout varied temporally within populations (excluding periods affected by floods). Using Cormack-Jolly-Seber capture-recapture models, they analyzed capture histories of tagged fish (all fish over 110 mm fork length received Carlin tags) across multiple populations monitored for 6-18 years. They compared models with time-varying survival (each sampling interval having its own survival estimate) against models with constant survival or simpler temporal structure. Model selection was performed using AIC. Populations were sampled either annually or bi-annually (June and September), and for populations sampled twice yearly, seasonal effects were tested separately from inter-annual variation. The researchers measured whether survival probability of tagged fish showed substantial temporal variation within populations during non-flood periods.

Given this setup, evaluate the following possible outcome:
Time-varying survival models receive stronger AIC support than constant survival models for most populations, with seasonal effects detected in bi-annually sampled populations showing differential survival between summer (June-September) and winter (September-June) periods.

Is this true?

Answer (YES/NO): NO